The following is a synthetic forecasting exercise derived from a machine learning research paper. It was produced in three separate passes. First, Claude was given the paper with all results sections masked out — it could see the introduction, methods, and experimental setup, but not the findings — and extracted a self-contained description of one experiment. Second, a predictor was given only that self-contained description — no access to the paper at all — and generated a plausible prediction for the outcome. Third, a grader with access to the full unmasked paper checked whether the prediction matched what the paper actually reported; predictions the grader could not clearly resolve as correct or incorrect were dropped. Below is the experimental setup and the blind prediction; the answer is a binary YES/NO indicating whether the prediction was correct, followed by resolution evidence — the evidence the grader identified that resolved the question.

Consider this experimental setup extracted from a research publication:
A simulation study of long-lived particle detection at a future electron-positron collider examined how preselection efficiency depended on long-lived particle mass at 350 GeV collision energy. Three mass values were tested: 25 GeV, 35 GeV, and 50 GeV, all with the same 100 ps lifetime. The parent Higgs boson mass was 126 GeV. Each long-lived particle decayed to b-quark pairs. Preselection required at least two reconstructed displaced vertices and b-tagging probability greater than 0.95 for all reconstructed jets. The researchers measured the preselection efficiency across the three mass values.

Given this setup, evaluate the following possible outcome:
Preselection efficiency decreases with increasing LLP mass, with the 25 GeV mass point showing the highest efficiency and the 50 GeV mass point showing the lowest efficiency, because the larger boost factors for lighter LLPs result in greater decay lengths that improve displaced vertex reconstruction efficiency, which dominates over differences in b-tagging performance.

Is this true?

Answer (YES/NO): NO